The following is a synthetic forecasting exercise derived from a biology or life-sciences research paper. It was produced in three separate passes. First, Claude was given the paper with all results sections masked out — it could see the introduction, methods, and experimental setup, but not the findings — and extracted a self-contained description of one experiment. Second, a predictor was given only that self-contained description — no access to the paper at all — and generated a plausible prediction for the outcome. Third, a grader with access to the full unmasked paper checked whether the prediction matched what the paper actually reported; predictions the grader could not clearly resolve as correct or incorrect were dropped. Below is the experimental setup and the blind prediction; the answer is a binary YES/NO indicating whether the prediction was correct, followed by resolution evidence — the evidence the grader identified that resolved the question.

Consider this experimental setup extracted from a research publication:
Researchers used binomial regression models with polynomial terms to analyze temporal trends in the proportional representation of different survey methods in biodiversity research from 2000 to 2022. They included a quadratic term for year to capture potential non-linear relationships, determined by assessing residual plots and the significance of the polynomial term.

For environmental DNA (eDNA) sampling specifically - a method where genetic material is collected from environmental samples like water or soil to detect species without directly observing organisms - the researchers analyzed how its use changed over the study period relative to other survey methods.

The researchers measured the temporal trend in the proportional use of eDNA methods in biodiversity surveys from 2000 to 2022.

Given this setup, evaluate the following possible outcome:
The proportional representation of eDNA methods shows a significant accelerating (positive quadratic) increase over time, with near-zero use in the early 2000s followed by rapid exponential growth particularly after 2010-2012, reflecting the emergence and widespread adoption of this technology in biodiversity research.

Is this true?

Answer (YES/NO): NO